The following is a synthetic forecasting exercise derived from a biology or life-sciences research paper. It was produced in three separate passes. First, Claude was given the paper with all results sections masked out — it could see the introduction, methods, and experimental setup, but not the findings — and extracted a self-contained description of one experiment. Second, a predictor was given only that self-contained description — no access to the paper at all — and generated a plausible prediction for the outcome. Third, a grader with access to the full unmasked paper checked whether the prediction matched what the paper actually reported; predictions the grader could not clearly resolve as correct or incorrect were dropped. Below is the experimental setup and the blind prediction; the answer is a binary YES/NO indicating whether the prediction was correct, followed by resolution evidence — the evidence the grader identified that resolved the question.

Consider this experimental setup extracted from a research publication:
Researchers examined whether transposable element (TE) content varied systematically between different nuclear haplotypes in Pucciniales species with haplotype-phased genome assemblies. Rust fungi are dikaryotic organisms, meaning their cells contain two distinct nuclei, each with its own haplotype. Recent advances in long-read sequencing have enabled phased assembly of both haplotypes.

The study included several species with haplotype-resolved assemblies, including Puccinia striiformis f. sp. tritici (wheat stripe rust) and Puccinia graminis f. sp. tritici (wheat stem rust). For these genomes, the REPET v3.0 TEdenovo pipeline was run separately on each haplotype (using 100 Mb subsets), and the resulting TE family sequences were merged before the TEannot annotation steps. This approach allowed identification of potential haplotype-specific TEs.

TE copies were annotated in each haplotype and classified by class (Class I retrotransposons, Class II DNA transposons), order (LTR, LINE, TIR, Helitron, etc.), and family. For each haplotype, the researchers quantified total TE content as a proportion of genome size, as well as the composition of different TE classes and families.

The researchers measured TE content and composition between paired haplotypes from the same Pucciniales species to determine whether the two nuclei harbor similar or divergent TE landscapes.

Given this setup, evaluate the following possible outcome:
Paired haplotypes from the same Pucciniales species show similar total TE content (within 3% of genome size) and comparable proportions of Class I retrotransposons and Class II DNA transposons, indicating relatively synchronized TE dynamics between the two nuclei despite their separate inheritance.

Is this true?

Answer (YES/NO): YES